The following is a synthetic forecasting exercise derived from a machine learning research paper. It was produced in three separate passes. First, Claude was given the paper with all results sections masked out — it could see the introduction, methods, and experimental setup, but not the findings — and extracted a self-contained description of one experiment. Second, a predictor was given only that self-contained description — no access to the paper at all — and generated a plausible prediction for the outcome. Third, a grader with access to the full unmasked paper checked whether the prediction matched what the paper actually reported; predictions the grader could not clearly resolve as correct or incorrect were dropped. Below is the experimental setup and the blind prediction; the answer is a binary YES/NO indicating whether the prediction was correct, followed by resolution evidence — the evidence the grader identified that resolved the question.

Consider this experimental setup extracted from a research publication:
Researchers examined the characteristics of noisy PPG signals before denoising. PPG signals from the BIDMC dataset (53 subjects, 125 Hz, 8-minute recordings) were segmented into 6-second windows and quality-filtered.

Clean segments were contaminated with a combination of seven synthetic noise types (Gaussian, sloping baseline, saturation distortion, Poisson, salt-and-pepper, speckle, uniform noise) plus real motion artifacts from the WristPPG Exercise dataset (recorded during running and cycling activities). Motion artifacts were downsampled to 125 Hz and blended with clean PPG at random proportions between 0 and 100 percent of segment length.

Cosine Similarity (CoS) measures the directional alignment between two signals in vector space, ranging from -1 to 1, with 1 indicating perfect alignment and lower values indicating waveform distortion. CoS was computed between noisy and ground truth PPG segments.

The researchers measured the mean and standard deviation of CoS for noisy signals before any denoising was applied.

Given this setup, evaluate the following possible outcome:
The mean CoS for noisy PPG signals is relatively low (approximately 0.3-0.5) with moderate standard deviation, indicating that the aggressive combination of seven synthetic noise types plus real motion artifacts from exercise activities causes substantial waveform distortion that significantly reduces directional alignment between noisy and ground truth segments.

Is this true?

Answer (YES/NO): NO